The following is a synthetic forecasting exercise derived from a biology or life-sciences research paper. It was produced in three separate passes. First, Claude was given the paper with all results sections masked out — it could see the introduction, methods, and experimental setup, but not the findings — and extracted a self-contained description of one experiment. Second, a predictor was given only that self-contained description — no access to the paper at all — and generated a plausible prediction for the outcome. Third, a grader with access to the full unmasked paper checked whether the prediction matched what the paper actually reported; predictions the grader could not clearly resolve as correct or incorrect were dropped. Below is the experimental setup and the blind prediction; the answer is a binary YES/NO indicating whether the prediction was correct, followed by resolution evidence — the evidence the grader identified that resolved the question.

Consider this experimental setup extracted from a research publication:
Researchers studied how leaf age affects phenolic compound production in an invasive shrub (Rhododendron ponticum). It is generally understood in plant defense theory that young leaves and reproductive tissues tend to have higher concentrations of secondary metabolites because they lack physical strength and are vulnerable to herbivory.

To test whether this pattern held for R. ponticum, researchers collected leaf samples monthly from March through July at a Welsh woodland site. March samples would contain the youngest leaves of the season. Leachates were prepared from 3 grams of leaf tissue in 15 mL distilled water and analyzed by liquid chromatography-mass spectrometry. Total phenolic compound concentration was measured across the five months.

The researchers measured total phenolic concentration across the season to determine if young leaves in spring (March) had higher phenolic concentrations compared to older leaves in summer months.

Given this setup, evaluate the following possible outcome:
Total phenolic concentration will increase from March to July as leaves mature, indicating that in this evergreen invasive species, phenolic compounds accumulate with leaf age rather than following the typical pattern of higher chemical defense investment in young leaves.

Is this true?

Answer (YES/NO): NO